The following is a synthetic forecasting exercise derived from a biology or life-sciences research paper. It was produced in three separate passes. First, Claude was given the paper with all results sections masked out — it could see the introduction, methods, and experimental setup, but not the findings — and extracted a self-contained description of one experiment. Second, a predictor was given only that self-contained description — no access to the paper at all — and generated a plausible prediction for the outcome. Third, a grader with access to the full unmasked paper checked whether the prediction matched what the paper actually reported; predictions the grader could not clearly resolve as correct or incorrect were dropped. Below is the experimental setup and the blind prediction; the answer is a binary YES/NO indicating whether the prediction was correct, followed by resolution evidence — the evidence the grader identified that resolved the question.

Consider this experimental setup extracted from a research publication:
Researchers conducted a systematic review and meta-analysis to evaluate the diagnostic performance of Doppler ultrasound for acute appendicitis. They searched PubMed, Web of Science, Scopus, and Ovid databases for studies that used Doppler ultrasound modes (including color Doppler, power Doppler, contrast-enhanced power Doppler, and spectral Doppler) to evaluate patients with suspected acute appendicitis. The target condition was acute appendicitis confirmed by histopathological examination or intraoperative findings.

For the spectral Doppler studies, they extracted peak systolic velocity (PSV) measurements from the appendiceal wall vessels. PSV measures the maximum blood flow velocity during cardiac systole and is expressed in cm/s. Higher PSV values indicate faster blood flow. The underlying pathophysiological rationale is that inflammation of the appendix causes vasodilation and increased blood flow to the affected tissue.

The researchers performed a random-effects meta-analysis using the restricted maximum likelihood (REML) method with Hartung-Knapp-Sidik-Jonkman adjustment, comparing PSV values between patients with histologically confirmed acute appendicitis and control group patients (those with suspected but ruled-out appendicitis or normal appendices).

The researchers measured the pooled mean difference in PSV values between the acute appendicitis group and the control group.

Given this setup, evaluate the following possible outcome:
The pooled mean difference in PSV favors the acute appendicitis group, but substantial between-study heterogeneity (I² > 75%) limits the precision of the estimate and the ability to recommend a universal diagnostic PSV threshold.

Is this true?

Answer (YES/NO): NO